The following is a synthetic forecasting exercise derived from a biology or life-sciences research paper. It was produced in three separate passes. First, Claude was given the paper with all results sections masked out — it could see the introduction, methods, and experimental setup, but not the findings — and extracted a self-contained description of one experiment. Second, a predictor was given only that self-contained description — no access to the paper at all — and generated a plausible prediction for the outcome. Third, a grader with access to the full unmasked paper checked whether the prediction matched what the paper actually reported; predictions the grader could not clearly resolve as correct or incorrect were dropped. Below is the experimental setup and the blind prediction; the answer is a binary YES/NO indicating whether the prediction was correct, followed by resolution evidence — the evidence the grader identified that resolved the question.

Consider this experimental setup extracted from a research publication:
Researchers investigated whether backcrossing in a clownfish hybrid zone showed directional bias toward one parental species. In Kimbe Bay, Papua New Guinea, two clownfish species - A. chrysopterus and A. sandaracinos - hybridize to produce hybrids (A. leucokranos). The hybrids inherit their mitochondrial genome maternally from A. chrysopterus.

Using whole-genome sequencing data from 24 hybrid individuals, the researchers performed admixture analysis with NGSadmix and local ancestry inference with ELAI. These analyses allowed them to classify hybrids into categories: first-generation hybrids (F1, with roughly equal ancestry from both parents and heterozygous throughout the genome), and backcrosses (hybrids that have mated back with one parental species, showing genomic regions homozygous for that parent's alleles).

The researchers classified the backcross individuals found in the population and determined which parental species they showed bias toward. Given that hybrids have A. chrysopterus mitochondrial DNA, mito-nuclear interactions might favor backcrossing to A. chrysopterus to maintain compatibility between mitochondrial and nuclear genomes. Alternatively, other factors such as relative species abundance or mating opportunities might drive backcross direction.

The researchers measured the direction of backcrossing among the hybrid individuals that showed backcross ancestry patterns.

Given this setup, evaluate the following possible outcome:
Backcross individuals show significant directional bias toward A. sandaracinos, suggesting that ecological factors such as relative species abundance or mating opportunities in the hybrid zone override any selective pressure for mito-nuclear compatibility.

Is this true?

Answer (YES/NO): YES